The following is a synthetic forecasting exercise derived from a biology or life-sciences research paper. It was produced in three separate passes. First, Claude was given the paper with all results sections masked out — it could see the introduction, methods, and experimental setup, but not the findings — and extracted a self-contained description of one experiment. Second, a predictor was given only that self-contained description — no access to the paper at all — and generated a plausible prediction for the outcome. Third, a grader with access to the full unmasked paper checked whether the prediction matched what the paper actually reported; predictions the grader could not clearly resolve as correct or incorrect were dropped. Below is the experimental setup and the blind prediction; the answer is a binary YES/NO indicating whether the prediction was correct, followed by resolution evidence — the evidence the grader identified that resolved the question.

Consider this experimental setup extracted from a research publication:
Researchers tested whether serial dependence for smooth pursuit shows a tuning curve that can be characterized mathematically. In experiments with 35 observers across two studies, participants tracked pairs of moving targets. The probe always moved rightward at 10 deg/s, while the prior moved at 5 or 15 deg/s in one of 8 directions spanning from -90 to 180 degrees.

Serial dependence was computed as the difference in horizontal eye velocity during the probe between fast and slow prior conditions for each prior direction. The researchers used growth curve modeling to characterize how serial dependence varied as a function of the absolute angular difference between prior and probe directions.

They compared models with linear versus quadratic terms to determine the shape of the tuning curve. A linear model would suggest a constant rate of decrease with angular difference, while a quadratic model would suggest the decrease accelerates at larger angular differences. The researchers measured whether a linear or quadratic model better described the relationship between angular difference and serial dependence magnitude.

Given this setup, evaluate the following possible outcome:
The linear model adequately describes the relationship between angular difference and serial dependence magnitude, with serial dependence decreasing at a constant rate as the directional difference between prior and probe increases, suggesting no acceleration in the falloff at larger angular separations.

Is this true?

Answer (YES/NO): NO